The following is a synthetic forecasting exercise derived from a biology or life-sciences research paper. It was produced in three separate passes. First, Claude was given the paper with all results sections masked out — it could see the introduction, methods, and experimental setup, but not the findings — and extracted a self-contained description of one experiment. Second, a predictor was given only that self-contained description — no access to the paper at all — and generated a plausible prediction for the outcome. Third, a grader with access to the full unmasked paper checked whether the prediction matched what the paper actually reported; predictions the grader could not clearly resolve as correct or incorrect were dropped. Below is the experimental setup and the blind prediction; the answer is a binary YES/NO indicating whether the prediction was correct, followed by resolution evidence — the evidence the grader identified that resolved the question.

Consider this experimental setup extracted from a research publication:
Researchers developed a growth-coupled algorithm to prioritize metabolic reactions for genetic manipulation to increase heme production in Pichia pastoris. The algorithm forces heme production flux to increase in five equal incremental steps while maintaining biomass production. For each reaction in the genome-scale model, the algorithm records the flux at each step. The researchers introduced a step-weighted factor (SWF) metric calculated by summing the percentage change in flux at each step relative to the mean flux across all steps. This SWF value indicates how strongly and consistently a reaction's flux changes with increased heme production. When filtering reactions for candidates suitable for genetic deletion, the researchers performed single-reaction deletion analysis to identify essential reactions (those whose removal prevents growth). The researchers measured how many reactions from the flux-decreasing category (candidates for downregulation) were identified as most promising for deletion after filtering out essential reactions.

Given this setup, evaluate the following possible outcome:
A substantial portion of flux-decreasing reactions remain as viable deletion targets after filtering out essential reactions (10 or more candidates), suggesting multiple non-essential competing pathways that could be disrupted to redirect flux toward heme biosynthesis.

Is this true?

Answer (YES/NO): YES